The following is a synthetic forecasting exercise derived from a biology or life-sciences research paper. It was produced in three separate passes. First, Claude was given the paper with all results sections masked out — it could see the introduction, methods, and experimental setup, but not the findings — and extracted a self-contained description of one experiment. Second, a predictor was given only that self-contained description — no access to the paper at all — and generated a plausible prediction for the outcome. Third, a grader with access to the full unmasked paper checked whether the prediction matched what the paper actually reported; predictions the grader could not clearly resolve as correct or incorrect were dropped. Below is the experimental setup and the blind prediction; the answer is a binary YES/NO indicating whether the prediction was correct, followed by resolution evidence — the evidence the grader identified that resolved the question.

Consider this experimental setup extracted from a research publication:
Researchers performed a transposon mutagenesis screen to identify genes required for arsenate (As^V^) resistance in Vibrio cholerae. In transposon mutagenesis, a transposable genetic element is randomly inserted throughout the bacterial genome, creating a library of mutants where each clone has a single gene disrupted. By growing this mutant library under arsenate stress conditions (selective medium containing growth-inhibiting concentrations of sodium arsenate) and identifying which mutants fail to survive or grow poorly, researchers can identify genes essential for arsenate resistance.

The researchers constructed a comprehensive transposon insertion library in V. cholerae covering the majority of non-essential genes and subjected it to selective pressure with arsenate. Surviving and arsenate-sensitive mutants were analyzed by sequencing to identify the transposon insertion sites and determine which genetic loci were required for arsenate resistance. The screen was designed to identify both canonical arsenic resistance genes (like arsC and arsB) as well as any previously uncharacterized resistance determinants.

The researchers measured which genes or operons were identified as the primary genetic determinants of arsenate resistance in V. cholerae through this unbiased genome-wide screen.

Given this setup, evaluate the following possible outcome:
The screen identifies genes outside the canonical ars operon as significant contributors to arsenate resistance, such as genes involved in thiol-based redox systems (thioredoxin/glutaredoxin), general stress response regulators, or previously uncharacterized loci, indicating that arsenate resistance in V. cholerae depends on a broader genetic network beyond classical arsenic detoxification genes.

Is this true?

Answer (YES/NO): YES